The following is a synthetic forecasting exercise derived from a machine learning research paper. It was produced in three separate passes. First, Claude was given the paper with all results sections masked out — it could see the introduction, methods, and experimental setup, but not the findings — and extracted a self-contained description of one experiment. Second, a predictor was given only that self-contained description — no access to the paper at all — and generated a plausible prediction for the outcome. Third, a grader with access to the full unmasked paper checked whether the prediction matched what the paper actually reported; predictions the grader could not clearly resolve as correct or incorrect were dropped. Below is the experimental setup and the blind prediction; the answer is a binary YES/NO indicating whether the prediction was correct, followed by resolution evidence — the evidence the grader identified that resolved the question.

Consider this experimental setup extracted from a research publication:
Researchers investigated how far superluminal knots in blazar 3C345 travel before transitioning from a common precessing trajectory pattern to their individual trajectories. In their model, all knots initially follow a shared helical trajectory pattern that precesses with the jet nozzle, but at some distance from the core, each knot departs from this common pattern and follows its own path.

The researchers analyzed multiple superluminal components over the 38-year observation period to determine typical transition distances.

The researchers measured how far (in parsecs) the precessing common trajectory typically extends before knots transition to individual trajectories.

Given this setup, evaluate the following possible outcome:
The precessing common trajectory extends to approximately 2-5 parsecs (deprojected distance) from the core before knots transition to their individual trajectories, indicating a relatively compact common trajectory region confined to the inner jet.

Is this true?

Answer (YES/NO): NO